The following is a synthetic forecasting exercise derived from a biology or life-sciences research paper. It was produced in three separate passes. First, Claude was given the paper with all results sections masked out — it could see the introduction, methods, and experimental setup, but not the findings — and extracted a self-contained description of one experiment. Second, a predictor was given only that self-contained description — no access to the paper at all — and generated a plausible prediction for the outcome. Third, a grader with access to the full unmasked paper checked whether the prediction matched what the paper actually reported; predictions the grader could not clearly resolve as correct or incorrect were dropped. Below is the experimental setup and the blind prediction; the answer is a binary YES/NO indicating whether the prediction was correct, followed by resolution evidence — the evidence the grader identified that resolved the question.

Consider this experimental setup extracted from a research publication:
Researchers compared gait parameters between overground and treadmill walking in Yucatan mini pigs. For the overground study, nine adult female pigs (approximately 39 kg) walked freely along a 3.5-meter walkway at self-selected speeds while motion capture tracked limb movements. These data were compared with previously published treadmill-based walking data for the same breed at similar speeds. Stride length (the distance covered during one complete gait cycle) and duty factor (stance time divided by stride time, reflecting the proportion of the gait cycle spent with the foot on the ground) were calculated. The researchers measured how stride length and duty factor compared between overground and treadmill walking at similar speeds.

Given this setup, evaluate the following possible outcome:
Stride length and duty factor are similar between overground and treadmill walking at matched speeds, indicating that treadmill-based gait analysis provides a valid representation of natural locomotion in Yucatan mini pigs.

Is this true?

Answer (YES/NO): NO